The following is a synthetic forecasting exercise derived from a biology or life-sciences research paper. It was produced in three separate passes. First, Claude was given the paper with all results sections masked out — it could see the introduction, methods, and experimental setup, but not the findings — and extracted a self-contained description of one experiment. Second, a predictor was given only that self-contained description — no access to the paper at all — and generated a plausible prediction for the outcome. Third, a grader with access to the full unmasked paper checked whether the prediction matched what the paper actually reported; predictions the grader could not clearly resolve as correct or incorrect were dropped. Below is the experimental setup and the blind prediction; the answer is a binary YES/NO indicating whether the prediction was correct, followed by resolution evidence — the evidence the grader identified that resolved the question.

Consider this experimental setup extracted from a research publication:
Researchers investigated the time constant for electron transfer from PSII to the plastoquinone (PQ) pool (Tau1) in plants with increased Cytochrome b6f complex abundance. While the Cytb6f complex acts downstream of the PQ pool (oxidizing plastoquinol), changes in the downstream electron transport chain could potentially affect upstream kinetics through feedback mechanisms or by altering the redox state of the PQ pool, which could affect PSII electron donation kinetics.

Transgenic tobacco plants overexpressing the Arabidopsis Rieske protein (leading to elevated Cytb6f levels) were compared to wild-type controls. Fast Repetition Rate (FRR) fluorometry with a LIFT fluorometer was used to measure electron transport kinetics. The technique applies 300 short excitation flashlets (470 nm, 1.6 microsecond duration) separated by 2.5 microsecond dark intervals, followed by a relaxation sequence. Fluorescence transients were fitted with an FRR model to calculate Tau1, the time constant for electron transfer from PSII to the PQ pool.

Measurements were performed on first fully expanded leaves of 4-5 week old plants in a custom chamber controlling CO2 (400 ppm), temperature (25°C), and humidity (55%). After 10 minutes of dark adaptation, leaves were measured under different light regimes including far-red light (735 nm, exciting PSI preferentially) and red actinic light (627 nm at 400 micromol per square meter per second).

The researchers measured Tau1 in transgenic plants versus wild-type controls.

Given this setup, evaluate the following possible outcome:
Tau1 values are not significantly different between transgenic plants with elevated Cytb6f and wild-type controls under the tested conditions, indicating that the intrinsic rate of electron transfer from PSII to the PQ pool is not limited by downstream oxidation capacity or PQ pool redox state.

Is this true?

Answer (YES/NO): NO